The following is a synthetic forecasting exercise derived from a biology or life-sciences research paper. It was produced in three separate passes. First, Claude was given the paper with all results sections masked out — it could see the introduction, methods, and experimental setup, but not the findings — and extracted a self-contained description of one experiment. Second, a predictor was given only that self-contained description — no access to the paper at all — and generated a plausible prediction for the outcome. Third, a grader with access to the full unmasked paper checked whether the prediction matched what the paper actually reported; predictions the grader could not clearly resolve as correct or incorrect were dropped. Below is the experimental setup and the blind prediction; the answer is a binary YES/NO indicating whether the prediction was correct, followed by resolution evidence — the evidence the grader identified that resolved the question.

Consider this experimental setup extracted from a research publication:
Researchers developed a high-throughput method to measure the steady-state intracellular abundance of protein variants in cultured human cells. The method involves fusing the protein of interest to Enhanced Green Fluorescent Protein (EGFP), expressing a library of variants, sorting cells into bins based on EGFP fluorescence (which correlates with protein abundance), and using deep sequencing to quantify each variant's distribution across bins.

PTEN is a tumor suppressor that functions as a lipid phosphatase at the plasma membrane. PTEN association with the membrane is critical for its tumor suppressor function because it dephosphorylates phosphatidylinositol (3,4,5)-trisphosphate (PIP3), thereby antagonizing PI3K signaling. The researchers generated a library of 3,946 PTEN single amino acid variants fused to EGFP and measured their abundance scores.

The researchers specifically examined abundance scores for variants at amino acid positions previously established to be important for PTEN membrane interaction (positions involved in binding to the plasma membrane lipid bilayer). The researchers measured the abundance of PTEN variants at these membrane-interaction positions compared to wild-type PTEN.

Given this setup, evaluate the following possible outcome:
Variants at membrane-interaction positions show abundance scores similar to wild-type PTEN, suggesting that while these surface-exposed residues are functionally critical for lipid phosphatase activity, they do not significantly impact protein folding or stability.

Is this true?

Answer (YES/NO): NO